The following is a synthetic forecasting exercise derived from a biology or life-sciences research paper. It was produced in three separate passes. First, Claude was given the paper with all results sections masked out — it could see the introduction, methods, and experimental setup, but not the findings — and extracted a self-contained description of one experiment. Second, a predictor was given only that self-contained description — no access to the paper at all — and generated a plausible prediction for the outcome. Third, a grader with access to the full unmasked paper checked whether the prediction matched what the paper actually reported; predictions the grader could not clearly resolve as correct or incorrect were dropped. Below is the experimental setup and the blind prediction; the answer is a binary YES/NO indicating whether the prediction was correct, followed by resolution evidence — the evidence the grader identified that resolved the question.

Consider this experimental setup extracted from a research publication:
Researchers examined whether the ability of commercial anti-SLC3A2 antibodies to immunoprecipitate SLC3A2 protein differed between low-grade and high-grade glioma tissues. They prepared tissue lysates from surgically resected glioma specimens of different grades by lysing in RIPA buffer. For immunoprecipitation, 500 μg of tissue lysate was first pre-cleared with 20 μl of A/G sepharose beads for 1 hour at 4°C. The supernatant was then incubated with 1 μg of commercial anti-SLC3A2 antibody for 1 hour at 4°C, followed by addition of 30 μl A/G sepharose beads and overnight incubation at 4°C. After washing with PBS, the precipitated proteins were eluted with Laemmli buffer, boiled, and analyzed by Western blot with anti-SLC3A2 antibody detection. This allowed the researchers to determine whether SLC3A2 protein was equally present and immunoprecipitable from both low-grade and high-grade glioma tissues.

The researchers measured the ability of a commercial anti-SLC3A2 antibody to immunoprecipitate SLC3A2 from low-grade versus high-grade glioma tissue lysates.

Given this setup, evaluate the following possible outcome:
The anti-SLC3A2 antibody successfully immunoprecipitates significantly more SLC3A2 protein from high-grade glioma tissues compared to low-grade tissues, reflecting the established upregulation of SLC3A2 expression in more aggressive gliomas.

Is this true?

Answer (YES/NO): NO